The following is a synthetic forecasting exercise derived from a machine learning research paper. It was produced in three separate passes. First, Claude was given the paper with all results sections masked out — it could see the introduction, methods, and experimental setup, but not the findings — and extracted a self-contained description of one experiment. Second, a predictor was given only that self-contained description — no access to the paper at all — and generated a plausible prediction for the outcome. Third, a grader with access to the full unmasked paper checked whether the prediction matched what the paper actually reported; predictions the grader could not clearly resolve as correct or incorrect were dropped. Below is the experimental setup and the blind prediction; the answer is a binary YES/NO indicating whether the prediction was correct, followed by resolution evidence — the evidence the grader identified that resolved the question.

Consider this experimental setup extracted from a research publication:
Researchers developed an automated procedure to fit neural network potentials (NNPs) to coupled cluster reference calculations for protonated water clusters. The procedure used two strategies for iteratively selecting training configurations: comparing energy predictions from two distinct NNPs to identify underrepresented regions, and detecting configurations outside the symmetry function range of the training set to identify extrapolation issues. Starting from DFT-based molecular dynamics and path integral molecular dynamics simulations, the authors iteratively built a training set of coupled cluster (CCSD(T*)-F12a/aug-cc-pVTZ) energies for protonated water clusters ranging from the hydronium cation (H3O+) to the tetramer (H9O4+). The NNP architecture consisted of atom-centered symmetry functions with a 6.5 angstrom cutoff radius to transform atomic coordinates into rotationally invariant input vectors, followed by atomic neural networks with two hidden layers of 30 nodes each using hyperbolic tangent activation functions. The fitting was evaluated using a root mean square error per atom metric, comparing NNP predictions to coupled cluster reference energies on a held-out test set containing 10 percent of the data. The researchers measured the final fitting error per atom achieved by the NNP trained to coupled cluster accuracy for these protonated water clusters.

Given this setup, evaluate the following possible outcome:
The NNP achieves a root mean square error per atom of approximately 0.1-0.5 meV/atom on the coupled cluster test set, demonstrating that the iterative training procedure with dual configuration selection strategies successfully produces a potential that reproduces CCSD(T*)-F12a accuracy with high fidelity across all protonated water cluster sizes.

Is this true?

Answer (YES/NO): NO